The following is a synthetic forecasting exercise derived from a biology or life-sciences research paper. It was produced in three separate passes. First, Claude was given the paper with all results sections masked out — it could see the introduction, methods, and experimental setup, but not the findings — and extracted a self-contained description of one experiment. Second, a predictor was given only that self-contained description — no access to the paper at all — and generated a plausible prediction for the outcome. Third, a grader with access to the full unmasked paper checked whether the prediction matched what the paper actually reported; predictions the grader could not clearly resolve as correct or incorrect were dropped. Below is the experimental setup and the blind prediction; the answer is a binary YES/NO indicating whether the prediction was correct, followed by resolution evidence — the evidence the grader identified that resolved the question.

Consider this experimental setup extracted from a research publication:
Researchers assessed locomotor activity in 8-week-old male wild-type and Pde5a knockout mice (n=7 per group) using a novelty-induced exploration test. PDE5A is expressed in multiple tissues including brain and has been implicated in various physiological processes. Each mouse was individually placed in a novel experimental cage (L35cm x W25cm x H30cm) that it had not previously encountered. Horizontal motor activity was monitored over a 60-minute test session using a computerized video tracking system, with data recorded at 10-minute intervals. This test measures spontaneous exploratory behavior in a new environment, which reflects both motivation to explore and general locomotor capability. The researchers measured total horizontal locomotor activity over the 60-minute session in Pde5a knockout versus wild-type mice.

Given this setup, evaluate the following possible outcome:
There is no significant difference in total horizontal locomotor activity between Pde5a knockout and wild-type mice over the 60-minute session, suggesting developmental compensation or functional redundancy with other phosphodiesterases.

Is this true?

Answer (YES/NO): YES